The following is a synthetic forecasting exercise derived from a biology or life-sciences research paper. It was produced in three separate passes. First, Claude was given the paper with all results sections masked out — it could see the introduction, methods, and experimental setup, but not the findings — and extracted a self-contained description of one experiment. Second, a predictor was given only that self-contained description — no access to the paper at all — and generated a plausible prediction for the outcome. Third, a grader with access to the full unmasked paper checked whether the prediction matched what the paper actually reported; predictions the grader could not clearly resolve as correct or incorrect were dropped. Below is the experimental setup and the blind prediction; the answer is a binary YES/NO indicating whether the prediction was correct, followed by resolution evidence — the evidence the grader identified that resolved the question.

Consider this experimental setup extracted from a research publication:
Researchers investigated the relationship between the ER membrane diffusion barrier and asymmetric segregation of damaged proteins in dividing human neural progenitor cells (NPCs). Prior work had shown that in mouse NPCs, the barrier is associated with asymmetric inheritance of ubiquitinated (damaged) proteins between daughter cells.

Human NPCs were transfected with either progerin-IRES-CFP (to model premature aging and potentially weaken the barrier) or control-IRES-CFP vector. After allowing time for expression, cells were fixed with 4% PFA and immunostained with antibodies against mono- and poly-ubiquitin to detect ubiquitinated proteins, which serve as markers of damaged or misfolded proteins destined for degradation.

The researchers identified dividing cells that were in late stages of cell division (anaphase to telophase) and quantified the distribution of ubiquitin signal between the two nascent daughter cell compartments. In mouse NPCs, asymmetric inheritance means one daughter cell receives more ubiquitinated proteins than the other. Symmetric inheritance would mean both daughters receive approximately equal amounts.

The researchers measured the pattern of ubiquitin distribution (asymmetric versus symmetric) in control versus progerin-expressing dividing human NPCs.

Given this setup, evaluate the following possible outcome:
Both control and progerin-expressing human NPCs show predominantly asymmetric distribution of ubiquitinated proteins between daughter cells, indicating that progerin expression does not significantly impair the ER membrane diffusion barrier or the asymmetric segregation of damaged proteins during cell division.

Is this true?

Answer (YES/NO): NO